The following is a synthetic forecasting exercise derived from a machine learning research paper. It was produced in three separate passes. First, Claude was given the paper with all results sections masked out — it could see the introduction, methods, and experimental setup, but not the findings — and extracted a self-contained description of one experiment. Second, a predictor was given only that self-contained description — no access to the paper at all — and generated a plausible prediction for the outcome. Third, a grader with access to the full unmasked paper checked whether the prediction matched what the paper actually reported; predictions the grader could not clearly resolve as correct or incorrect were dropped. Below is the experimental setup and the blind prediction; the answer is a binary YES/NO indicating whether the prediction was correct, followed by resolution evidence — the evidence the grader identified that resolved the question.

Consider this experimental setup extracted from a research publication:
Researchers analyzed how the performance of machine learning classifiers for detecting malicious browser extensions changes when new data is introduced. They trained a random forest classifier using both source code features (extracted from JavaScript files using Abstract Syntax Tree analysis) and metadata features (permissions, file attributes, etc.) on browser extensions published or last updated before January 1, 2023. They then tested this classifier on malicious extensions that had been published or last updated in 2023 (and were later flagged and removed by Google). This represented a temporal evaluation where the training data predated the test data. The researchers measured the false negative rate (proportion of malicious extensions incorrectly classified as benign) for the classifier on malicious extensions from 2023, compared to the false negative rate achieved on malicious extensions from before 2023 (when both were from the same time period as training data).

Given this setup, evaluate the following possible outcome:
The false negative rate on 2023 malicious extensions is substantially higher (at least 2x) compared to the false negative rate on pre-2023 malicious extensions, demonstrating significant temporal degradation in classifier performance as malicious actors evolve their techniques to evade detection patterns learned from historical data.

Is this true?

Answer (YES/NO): YES